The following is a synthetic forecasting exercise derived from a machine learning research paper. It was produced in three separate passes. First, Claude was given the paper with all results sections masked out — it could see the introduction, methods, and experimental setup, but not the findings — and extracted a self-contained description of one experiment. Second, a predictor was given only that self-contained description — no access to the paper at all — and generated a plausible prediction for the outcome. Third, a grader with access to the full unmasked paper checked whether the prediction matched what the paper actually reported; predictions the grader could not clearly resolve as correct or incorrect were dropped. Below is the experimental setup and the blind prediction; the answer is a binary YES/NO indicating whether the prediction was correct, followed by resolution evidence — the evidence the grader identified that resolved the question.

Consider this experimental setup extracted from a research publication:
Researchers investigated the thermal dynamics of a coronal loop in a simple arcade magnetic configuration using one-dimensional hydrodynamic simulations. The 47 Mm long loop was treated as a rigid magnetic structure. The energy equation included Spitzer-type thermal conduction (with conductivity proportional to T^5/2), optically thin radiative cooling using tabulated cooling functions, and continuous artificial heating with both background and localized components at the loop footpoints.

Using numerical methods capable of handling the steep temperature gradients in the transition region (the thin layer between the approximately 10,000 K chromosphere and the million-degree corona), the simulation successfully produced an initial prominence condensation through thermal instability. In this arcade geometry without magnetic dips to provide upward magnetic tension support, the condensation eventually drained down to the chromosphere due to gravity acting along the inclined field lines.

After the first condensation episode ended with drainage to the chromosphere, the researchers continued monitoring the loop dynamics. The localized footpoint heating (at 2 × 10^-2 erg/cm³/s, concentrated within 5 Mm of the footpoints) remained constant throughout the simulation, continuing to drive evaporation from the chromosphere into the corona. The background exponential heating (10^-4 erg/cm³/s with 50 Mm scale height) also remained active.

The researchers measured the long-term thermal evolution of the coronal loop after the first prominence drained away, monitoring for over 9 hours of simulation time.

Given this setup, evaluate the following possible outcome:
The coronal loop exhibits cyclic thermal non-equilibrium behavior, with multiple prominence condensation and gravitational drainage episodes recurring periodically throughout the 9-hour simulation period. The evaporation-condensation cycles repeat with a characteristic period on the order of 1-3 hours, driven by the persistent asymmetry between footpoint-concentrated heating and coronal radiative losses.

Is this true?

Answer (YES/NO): YES